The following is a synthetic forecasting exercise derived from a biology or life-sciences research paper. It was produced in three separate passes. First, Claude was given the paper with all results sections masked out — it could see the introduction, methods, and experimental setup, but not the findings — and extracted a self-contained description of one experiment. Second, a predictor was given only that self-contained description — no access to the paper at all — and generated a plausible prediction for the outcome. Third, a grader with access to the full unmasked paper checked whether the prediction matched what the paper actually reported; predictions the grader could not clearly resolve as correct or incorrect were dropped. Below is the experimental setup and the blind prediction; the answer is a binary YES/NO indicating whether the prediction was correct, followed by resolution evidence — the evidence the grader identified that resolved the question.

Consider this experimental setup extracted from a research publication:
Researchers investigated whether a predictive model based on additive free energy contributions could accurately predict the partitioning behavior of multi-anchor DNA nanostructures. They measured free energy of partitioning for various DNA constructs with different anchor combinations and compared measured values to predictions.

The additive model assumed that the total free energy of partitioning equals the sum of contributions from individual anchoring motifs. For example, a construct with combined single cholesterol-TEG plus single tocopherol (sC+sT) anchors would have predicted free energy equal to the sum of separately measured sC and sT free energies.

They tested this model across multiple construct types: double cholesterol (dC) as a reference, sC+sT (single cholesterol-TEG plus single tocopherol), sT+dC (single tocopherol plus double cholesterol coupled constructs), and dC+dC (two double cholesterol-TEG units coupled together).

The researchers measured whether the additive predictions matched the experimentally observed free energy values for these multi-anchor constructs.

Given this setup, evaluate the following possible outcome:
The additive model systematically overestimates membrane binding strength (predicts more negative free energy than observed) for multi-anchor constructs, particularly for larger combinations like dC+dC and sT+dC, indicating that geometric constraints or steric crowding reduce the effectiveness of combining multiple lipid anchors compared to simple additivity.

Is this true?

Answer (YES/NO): NO